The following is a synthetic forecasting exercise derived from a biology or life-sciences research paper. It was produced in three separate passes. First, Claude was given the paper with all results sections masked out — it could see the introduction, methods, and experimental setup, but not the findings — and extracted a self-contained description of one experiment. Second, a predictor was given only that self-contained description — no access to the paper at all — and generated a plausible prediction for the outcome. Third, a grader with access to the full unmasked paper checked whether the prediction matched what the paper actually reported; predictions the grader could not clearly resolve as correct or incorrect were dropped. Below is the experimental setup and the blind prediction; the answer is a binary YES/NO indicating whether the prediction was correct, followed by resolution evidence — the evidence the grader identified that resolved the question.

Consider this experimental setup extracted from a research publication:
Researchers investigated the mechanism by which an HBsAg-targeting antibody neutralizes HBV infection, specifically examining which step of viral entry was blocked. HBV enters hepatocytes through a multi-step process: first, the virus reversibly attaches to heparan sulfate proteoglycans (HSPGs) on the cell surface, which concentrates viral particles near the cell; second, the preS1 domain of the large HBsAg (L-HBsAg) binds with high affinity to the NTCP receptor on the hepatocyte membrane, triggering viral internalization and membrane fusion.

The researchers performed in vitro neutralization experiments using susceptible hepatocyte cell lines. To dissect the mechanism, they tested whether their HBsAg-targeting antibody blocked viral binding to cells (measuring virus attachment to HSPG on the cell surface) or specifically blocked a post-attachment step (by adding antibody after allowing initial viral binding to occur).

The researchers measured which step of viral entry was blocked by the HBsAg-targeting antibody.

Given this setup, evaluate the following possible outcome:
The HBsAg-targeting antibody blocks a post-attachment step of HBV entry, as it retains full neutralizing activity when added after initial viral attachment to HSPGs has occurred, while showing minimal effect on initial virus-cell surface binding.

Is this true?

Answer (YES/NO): YES